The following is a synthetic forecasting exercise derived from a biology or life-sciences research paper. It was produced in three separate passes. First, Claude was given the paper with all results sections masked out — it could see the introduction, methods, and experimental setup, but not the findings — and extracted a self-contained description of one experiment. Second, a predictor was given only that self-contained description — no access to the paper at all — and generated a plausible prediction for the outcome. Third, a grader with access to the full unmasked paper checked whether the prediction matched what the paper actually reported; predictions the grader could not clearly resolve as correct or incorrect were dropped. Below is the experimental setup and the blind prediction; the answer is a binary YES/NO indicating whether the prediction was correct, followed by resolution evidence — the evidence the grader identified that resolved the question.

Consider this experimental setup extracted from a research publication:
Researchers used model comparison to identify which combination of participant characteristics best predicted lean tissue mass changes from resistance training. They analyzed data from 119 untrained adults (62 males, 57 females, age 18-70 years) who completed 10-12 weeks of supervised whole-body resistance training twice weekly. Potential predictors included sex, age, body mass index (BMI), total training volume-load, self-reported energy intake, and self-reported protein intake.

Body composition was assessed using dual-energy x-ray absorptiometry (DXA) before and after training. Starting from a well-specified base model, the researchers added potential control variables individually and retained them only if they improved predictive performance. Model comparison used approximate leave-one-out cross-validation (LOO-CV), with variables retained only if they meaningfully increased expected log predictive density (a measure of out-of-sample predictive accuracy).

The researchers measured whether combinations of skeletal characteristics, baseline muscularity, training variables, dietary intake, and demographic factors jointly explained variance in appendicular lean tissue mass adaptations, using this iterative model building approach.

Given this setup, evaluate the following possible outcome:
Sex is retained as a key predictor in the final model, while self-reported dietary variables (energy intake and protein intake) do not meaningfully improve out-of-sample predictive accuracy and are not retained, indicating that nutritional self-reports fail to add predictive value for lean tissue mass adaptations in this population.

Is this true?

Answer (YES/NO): YES